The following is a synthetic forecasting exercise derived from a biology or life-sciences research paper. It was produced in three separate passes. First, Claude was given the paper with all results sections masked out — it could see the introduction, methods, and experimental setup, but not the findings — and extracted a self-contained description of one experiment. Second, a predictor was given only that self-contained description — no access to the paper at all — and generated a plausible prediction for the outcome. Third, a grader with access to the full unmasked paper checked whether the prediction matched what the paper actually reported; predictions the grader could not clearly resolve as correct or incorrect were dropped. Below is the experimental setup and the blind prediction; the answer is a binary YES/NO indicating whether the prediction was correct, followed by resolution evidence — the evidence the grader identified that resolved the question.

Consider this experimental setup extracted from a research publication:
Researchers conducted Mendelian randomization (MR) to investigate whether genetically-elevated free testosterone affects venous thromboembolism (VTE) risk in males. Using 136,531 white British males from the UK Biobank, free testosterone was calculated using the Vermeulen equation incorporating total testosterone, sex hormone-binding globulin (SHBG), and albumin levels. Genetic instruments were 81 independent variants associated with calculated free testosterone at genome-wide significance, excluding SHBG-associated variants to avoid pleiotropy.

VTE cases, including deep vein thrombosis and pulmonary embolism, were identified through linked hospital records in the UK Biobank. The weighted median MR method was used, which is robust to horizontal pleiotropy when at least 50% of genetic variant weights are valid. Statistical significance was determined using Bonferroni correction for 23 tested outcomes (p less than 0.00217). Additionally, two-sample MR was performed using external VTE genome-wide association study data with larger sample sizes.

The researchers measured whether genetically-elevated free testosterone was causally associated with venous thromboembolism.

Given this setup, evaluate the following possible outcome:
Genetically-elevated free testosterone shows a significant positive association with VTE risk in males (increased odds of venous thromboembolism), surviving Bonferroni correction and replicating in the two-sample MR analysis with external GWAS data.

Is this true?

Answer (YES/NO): NO